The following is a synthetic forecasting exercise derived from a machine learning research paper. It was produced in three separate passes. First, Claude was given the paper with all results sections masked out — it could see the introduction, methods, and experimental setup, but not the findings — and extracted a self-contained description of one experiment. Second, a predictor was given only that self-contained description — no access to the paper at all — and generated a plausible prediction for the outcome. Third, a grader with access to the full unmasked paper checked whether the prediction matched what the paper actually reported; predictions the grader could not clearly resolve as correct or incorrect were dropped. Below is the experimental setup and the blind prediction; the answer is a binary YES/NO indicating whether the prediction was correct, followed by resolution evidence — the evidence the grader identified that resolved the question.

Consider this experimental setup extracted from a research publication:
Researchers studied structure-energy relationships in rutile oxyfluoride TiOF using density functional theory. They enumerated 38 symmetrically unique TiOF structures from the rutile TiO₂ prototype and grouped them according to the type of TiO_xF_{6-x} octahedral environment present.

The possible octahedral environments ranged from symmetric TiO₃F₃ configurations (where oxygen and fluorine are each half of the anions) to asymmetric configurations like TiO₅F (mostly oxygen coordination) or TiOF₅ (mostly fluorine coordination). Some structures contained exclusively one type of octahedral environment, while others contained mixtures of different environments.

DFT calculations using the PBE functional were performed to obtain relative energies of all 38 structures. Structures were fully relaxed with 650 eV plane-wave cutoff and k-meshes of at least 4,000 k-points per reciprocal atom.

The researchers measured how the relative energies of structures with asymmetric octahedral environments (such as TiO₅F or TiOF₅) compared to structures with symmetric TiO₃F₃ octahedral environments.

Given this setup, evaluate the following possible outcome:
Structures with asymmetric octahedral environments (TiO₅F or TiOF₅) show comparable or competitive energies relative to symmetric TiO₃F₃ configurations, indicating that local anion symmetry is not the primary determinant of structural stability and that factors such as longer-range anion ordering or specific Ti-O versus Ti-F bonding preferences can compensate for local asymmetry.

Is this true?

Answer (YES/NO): NO